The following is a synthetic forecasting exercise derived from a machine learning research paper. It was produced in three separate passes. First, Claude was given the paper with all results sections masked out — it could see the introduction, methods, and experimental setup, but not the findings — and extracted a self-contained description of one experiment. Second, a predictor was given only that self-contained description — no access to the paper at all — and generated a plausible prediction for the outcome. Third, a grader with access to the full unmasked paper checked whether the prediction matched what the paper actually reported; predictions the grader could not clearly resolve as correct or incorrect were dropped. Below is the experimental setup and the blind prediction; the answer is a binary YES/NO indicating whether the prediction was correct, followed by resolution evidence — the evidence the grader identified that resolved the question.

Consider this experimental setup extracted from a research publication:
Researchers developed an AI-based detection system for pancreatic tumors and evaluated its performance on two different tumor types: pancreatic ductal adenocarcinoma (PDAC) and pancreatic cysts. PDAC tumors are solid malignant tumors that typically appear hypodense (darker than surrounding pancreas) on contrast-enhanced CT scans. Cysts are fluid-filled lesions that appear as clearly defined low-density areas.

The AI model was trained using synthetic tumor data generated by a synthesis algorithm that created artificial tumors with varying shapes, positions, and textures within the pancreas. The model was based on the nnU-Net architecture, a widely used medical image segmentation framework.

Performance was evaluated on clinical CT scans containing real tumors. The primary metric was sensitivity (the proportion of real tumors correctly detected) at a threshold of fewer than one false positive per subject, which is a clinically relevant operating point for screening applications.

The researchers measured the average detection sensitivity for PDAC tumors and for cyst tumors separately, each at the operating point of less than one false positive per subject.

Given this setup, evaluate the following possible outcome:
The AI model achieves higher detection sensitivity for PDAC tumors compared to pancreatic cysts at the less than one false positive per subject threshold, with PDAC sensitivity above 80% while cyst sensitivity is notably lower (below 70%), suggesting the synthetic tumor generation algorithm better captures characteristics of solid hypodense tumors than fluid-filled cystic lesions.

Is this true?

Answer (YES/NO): NO